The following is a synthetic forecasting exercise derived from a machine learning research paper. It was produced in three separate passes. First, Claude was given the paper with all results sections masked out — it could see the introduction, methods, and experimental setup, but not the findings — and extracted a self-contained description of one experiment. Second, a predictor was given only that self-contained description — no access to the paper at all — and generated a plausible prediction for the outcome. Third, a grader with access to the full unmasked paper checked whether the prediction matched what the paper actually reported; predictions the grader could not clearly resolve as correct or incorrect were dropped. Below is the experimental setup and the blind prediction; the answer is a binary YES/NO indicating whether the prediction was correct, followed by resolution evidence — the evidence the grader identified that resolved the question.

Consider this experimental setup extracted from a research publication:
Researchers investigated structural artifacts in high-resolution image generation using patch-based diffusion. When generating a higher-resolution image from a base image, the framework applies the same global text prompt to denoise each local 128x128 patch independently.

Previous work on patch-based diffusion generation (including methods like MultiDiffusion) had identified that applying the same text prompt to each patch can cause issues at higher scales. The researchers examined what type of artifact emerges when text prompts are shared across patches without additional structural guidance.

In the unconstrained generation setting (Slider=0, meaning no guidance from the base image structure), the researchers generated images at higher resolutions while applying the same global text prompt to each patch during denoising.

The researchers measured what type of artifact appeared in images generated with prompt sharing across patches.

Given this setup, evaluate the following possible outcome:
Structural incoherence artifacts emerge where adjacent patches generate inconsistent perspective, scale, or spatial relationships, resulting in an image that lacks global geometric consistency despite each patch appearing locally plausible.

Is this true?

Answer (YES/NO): NO